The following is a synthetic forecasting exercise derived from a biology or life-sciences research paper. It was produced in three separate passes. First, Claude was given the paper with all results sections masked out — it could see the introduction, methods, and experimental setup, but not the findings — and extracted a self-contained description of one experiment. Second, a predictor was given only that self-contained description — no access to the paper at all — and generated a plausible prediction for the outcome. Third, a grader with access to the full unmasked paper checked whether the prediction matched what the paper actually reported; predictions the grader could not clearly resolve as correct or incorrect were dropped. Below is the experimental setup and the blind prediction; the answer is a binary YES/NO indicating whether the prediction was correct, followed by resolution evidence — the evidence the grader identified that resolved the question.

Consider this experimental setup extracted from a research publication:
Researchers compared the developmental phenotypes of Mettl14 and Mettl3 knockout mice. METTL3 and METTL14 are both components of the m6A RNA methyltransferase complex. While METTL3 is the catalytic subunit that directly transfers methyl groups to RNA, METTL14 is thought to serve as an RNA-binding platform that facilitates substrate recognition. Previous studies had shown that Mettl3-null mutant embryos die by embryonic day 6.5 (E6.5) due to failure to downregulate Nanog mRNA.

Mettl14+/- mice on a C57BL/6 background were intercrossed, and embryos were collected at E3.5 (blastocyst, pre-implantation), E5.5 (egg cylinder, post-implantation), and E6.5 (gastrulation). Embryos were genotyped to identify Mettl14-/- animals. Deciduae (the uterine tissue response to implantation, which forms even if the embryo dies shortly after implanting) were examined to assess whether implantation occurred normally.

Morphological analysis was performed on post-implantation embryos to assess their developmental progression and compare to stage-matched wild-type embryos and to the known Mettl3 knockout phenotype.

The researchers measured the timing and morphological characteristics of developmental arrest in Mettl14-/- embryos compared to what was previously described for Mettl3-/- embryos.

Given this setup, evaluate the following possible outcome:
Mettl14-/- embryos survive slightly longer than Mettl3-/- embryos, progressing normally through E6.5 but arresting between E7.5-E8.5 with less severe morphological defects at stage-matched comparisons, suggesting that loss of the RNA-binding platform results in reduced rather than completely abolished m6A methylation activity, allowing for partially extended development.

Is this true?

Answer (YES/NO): NO